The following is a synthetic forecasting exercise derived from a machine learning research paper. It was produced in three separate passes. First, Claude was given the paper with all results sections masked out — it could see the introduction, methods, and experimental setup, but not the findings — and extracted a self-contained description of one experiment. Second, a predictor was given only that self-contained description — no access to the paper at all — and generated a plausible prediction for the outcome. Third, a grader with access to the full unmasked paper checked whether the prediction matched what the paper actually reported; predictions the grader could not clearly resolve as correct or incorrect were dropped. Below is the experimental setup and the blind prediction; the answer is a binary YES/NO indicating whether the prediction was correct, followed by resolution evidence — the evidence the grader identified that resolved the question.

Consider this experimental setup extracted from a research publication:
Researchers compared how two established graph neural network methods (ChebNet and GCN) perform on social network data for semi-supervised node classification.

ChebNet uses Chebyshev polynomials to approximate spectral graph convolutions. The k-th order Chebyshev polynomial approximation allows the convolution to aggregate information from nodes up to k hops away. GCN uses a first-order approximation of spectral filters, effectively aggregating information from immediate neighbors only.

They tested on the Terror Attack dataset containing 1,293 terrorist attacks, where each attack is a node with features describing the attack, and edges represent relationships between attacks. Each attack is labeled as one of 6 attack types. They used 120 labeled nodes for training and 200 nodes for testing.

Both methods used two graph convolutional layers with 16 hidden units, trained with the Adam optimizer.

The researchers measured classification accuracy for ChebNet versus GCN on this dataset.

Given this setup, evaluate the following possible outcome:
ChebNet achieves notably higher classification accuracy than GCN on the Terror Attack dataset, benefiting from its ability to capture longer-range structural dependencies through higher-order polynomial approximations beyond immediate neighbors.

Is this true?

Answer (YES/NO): NO